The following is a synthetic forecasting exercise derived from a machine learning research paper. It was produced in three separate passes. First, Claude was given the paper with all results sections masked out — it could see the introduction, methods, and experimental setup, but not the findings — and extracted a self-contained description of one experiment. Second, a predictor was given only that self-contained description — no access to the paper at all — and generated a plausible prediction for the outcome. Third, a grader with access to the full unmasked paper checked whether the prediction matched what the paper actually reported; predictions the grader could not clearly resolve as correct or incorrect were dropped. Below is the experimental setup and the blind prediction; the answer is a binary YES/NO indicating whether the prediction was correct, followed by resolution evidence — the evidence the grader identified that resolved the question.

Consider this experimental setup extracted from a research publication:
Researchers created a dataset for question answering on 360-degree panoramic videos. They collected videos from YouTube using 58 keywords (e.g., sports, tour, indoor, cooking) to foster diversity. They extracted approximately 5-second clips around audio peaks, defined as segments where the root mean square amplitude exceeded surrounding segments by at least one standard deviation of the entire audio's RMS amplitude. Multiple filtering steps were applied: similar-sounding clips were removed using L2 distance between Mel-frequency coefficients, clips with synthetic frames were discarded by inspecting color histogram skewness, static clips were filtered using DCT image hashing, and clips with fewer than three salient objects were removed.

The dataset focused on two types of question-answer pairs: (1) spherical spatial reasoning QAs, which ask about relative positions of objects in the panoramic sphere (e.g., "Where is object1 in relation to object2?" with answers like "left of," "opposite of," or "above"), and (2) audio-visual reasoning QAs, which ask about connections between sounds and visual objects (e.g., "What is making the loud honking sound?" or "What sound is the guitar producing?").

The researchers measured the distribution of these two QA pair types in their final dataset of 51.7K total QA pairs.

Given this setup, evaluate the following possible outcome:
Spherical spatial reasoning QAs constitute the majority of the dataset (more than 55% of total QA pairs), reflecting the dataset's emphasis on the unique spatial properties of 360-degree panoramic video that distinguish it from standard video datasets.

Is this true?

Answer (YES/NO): NO